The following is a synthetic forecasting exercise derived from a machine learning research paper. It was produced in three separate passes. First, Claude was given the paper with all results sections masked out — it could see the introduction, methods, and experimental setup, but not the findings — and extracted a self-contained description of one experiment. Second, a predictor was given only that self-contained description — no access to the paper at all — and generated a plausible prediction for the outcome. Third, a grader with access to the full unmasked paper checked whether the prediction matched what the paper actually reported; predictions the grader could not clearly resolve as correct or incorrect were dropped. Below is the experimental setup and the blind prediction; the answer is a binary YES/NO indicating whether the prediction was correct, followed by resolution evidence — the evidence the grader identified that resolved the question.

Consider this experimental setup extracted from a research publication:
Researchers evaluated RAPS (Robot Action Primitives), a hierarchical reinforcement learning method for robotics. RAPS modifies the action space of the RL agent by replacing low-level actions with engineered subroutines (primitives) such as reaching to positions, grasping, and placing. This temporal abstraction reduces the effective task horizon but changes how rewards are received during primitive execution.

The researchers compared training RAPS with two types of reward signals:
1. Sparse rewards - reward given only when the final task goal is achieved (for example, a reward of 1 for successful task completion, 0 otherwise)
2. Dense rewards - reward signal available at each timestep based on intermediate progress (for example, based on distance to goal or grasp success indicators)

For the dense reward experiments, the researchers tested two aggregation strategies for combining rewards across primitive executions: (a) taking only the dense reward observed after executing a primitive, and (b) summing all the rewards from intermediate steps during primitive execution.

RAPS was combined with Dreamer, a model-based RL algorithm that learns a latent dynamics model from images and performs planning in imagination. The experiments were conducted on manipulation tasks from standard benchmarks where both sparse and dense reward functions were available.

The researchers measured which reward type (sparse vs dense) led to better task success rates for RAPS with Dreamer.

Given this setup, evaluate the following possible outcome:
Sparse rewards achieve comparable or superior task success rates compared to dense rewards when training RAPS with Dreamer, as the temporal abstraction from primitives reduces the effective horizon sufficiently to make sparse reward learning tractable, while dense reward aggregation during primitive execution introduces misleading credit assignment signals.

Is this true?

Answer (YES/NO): YES